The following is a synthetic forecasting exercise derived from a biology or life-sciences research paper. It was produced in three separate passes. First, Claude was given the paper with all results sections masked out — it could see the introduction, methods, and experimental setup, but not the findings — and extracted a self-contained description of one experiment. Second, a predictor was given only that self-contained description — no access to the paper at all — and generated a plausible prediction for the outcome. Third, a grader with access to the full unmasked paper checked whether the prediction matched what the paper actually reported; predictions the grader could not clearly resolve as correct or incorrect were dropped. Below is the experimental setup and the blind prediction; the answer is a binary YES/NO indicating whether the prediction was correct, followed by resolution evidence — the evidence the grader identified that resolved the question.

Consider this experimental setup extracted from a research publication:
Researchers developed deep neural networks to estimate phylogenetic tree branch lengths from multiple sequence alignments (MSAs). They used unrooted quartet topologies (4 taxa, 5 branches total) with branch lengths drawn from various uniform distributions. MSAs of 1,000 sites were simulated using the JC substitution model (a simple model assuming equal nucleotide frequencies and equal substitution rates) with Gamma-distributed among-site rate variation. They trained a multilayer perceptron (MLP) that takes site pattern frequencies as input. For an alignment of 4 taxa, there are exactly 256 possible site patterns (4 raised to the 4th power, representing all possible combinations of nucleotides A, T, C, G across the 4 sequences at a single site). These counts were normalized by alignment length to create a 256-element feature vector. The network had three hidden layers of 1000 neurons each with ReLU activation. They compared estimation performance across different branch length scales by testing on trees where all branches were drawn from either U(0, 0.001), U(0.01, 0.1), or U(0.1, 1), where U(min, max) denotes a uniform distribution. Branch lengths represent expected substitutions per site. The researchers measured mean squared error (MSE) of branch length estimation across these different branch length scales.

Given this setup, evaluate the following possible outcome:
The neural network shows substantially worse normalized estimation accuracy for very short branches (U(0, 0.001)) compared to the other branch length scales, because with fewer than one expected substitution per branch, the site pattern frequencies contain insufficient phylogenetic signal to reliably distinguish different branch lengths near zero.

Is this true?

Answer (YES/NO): YES